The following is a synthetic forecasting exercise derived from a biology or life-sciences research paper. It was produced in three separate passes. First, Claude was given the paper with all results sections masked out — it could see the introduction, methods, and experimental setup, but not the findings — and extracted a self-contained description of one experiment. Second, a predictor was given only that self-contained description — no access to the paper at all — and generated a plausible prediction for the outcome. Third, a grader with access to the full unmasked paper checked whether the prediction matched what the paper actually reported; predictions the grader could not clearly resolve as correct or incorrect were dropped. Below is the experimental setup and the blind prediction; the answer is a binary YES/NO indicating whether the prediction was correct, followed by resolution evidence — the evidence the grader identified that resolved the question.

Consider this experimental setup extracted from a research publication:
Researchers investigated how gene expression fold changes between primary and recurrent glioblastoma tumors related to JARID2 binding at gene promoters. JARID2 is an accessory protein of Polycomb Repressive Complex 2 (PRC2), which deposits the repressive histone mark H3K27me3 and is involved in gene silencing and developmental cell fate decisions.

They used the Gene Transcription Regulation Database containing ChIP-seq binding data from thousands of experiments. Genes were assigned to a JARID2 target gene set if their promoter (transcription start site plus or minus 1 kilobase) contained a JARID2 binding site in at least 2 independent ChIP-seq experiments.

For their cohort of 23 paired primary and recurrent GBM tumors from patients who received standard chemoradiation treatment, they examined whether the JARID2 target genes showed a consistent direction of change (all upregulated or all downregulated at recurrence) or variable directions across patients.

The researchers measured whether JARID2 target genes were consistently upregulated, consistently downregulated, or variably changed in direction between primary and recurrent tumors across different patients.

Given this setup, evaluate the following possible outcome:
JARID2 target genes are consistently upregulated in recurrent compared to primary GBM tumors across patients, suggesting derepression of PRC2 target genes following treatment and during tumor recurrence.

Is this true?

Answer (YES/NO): NO